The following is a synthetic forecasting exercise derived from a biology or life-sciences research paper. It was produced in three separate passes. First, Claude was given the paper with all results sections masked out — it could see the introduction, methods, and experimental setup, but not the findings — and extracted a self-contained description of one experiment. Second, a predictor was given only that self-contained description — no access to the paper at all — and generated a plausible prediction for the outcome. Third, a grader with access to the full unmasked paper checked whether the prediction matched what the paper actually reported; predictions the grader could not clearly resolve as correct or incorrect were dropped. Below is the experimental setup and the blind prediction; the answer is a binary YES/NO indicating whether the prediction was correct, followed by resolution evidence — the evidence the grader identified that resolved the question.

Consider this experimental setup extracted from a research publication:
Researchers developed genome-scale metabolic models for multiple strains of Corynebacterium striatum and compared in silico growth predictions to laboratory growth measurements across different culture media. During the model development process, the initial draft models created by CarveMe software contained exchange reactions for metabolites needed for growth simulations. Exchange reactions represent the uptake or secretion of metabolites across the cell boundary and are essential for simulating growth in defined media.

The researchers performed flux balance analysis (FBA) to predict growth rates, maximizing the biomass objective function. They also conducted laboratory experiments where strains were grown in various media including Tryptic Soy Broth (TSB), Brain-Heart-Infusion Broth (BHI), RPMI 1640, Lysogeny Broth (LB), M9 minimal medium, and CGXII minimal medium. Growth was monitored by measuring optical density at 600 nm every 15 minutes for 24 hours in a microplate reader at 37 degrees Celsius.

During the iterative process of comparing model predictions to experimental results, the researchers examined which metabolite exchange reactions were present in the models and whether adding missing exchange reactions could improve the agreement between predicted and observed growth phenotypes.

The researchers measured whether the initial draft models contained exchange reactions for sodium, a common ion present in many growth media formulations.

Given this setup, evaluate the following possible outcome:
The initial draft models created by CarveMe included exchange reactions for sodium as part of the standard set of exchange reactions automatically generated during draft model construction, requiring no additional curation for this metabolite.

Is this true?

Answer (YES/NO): NO